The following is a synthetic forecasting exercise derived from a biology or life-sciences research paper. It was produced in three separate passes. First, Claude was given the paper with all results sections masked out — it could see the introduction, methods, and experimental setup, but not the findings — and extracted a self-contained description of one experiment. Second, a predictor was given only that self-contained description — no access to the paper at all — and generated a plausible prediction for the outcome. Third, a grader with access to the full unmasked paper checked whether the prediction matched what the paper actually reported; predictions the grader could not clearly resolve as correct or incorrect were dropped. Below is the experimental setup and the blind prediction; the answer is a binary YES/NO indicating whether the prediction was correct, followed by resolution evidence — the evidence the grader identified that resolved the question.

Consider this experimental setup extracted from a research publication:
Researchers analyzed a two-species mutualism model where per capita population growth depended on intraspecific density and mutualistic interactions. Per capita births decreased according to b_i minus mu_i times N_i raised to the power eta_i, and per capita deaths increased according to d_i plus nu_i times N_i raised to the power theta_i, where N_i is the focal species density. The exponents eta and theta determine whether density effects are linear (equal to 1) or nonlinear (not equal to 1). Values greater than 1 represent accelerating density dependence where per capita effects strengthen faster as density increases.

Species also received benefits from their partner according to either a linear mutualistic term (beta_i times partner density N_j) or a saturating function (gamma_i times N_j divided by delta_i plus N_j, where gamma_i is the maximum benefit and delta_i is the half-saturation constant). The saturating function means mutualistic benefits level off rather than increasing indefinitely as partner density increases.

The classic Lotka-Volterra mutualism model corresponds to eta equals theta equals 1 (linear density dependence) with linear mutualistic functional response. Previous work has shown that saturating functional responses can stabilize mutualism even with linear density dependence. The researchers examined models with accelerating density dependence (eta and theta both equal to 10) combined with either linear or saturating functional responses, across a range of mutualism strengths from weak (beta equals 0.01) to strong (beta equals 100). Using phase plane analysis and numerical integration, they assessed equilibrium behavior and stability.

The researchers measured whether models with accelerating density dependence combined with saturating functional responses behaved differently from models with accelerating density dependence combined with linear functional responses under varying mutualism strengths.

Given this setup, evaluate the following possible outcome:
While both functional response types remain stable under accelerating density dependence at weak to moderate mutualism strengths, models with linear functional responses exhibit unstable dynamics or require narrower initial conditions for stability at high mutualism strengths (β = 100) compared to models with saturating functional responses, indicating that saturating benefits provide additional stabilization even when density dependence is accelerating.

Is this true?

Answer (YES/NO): NO